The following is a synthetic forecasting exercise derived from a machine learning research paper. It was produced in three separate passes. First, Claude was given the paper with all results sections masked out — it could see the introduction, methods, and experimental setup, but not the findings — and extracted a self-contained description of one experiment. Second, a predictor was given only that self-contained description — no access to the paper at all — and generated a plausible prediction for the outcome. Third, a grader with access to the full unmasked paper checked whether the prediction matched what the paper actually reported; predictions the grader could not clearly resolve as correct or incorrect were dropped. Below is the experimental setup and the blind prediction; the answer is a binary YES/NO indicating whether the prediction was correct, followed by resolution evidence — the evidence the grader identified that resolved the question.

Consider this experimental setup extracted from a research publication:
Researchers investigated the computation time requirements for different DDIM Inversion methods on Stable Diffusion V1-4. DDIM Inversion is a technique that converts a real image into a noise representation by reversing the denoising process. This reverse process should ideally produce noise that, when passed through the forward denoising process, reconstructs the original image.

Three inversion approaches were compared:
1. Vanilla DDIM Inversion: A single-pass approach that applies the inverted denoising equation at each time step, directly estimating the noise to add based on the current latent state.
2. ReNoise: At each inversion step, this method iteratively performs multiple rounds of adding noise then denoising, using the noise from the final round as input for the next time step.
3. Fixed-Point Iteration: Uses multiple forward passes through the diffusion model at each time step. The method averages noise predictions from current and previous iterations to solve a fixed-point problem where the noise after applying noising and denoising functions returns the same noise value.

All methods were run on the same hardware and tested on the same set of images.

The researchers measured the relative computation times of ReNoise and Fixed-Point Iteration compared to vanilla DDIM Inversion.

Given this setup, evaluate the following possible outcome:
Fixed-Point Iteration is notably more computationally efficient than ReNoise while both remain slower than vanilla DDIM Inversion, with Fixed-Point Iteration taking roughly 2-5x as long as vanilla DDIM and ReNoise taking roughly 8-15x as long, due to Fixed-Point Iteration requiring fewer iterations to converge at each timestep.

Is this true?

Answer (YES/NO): NO